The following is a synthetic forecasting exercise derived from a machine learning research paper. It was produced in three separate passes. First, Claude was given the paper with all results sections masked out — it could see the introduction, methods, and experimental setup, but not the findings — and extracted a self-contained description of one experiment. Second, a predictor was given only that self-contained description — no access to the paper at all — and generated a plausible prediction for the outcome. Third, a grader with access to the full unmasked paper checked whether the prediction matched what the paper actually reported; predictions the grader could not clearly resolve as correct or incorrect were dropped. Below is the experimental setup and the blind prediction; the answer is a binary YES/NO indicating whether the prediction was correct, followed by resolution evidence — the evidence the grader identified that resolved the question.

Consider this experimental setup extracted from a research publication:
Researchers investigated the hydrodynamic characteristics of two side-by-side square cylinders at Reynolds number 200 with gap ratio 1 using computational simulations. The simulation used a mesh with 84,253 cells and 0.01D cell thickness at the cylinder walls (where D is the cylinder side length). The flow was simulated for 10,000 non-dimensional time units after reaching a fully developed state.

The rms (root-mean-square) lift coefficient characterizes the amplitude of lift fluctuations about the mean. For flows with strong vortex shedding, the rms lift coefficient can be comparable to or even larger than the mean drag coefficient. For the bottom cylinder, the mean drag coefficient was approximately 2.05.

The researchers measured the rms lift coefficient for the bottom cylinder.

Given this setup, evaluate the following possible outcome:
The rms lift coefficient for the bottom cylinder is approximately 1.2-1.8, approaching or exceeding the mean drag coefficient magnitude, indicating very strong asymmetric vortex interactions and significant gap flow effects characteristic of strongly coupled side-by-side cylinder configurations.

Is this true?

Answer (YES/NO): NO